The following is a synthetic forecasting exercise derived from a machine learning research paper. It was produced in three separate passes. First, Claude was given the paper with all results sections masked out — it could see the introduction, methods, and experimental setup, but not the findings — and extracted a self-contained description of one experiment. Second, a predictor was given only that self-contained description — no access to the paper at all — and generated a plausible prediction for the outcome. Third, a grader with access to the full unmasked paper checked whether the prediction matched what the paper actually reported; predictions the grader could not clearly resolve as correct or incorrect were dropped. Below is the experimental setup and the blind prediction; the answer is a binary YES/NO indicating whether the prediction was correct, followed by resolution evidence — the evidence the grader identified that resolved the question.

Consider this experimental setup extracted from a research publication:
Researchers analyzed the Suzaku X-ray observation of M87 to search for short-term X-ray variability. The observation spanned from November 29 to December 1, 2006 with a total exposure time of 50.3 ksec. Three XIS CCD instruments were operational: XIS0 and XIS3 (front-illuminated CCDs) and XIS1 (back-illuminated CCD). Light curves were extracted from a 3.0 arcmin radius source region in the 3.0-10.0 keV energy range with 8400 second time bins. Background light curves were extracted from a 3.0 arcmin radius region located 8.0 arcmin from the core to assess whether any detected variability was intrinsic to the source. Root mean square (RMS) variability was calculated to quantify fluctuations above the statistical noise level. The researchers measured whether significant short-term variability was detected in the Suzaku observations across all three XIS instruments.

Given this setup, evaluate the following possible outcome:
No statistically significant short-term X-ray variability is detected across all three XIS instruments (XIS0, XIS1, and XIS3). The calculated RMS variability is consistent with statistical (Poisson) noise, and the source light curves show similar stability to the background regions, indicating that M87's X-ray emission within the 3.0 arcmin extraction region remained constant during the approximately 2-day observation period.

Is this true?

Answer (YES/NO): NO